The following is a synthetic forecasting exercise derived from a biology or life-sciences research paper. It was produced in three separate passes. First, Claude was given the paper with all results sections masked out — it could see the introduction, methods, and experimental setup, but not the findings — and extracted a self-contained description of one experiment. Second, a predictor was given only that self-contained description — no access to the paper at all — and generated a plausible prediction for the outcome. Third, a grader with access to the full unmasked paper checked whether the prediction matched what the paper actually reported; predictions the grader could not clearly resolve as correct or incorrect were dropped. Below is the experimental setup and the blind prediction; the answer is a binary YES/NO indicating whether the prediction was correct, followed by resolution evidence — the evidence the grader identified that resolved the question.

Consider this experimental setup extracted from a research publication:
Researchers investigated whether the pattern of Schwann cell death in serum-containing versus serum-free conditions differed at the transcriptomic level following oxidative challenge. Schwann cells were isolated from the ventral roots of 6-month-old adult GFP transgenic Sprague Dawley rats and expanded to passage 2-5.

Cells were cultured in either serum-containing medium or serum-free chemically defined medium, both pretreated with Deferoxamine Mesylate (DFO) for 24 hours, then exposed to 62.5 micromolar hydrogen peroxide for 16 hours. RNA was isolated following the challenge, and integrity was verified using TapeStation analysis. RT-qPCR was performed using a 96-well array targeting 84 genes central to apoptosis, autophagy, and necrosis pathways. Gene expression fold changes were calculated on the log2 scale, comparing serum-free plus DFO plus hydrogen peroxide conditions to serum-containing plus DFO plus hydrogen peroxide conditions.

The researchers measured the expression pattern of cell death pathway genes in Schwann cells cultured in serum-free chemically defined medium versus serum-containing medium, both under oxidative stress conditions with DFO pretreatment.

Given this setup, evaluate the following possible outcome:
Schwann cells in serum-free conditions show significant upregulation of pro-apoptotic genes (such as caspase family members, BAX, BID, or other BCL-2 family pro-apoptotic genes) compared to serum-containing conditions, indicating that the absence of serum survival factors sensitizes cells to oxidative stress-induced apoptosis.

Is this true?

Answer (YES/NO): NO